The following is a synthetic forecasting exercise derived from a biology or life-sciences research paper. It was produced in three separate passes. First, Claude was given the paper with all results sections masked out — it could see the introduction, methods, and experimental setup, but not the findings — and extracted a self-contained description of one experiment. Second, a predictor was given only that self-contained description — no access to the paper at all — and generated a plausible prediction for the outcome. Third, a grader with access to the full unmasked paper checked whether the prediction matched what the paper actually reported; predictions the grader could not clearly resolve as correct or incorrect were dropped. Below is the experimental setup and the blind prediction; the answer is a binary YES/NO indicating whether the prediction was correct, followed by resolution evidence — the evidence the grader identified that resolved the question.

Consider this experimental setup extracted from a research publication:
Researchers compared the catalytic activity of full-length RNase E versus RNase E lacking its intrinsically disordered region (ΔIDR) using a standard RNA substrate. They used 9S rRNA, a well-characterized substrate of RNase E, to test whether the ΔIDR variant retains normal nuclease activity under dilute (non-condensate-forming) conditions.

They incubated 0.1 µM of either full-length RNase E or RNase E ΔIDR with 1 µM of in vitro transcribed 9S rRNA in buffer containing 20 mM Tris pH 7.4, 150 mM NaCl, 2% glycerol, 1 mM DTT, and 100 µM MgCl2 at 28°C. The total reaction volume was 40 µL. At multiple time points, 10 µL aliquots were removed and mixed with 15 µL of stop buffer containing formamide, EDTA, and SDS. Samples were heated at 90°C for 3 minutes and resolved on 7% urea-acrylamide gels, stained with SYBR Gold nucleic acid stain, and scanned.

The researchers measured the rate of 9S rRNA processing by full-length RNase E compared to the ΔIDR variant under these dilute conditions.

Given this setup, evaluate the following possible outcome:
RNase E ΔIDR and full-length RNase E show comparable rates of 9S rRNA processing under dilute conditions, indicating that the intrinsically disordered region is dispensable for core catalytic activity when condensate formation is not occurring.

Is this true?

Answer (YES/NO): YES